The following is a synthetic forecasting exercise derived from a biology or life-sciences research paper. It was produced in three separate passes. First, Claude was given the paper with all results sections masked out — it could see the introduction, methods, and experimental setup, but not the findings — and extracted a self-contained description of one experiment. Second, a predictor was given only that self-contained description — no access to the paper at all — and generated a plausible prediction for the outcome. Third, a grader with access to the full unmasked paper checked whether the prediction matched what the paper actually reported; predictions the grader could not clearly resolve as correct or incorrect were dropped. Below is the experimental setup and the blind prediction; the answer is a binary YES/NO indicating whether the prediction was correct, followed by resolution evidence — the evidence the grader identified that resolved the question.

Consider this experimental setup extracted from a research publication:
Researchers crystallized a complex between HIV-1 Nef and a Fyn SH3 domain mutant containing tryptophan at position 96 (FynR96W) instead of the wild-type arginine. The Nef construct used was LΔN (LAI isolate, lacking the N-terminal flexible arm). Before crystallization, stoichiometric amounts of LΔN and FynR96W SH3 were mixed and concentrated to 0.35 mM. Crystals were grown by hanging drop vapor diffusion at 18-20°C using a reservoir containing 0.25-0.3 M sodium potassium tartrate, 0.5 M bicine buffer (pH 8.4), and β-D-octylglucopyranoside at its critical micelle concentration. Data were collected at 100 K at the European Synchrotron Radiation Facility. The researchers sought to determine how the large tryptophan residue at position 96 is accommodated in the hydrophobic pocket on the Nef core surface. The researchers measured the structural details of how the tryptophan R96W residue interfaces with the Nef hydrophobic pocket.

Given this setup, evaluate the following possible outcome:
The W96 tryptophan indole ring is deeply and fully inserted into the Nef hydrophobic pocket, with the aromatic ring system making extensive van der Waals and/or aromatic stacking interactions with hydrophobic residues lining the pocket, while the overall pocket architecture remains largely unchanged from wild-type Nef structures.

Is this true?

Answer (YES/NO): NO